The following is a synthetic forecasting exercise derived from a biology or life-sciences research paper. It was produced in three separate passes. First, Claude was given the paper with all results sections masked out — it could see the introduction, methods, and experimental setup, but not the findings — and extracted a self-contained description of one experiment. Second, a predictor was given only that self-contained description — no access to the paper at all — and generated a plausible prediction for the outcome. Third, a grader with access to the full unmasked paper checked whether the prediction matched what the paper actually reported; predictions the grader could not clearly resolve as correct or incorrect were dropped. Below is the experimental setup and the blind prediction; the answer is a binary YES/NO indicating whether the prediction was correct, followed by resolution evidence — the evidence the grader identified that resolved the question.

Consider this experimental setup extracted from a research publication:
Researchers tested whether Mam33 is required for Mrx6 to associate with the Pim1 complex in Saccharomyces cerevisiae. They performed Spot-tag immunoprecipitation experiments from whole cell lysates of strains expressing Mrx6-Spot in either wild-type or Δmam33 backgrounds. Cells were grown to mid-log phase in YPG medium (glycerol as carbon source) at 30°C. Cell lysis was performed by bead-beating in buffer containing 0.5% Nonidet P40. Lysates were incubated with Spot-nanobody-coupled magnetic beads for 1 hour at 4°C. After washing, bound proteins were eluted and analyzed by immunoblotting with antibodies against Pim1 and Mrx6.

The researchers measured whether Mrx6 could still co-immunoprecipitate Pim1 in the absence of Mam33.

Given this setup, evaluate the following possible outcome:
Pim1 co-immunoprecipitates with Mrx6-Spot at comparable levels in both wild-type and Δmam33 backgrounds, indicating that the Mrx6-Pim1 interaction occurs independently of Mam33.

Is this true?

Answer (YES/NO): NO